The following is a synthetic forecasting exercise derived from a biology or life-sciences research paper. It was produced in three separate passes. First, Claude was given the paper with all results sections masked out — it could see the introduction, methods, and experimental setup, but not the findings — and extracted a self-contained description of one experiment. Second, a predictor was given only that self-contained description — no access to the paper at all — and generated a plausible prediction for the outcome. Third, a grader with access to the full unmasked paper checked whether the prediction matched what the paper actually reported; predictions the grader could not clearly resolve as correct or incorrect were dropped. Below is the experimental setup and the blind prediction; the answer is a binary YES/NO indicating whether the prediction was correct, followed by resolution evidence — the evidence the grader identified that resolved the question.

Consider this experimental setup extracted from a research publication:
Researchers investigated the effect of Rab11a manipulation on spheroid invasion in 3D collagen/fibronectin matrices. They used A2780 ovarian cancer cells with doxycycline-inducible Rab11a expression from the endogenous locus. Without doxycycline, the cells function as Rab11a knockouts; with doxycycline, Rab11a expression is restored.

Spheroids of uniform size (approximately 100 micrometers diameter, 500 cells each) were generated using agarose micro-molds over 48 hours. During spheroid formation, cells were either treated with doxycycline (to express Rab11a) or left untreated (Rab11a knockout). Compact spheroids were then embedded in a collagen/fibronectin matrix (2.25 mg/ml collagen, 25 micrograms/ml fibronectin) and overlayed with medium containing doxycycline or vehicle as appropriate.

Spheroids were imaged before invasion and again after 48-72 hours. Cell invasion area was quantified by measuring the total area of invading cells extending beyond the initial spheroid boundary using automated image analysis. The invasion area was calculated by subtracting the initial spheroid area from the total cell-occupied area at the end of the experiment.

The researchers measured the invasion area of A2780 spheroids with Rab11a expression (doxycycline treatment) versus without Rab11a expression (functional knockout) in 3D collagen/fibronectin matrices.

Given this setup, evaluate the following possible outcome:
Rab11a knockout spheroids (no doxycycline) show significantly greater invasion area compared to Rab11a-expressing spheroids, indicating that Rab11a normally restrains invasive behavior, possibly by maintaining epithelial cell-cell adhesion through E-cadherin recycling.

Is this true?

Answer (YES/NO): NO